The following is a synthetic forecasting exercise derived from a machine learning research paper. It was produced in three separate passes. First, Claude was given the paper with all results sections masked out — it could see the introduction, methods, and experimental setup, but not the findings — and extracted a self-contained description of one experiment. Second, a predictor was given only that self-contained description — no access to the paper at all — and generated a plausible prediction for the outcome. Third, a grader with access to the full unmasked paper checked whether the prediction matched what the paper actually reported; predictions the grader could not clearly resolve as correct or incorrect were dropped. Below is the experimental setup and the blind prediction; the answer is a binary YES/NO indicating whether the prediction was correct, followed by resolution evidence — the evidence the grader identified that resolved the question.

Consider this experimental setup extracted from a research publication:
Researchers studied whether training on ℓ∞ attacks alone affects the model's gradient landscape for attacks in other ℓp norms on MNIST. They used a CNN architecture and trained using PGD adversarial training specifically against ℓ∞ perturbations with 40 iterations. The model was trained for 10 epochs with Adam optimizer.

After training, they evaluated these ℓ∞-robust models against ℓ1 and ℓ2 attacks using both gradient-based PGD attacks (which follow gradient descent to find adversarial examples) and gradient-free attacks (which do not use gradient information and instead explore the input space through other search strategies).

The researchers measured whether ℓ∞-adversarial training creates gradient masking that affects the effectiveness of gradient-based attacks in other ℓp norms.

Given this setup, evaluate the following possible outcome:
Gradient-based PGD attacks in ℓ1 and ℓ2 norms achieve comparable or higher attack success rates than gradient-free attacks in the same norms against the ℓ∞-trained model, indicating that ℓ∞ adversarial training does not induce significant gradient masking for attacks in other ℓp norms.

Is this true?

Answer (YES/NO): NO